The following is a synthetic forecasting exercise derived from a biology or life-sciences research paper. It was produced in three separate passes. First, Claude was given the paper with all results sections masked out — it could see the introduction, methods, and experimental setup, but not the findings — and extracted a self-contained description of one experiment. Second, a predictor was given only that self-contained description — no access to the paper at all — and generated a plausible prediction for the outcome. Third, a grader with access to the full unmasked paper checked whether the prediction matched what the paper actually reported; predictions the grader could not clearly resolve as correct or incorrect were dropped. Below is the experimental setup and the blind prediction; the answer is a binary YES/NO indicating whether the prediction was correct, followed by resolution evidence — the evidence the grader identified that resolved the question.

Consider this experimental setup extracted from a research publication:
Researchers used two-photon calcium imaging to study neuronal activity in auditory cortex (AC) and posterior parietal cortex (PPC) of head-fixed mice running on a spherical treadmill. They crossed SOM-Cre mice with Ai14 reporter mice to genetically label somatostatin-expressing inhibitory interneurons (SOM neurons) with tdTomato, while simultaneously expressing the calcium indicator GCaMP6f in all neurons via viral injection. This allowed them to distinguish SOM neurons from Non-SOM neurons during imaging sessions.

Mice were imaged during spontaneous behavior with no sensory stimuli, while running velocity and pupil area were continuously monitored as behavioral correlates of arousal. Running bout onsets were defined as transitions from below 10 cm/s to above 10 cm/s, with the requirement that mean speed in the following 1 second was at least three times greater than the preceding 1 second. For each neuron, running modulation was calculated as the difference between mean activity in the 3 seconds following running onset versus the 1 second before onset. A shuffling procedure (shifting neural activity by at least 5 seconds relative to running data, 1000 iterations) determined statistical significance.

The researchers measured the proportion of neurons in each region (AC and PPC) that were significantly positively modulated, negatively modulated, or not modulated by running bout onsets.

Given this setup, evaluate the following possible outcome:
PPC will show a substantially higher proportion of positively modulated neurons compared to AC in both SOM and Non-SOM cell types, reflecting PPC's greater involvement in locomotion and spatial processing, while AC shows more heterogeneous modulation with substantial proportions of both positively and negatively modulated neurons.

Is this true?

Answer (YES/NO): YES